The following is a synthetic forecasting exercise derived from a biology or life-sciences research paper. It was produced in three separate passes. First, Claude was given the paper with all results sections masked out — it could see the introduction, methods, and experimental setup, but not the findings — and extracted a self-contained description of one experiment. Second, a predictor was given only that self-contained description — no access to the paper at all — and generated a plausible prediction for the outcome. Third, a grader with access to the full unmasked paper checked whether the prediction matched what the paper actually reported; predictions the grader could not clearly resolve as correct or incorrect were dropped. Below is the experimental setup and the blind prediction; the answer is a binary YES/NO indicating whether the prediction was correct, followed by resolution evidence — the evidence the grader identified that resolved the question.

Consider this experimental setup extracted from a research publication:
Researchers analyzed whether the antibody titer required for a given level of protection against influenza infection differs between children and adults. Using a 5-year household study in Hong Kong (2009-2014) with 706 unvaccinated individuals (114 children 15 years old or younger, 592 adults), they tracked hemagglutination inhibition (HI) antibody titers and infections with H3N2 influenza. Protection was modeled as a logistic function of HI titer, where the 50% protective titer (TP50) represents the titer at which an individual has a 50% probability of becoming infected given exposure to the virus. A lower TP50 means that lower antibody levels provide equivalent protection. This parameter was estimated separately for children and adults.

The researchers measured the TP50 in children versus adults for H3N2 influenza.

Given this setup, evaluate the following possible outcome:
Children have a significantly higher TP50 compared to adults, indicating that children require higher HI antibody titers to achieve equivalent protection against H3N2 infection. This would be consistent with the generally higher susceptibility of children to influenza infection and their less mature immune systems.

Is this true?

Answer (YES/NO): NO